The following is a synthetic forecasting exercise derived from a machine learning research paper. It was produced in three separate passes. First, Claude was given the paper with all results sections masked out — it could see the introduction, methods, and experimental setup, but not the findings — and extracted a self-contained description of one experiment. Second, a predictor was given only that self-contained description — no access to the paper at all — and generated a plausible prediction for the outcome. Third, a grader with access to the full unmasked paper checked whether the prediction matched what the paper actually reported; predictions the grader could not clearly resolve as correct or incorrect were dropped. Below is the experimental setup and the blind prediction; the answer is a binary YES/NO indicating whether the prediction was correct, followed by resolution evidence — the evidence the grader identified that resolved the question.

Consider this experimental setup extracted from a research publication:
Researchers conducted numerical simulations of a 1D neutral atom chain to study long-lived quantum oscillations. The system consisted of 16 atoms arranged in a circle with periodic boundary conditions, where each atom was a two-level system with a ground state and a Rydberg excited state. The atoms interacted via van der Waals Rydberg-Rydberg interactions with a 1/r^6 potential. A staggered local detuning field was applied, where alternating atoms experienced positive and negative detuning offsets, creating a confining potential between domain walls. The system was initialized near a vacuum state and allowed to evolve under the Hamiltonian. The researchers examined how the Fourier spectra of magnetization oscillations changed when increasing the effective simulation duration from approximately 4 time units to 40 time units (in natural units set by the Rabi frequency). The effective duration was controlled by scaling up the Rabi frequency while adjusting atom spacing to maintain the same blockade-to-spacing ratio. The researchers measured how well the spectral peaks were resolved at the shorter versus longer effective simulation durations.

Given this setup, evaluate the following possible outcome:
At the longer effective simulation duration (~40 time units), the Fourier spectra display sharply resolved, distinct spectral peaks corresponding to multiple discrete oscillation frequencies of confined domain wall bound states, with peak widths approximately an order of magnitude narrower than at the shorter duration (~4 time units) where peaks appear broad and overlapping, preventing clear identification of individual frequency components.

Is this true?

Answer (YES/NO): YES